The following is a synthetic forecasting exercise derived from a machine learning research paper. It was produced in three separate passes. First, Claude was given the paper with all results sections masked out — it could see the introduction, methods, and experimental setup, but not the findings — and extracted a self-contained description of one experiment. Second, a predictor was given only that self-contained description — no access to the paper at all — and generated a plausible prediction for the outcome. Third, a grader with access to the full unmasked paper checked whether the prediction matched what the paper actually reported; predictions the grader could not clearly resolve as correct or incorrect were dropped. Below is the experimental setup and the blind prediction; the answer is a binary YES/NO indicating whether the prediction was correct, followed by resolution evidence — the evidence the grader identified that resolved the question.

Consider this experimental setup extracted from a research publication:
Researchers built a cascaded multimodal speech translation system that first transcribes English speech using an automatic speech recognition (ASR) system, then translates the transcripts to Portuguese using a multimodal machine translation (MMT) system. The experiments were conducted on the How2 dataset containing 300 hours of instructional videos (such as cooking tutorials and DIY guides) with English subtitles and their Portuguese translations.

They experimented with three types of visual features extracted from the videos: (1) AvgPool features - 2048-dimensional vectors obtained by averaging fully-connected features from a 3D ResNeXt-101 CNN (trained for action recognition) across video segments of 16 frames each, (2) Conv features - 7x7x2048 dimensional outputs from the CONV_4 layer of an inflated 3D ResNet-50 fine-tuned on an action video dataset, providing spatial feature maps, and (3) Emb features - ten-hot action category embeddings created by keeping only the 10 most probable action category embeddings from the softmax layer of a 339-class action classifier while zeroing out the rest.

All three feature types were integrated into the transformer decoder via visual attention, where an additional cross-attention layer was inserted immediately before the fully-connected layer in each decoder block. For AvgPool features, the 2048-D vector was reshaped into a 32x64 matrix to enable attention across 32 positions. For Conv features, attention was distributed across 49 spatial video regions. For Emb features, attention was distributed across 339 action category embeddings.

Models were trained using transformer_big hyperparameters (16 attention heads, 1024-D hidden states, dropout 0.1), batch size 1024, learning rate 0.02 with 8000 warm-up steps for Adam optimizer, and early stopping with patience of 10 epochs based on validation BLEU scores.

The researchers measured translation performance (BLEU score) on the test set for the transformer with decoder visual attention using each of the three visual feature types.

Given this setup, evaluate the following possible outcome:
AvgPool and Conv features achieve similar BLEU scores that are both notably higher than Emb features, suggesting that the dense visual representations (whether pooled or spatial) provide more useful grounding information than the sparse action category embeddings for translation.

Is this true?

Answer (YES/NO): NO